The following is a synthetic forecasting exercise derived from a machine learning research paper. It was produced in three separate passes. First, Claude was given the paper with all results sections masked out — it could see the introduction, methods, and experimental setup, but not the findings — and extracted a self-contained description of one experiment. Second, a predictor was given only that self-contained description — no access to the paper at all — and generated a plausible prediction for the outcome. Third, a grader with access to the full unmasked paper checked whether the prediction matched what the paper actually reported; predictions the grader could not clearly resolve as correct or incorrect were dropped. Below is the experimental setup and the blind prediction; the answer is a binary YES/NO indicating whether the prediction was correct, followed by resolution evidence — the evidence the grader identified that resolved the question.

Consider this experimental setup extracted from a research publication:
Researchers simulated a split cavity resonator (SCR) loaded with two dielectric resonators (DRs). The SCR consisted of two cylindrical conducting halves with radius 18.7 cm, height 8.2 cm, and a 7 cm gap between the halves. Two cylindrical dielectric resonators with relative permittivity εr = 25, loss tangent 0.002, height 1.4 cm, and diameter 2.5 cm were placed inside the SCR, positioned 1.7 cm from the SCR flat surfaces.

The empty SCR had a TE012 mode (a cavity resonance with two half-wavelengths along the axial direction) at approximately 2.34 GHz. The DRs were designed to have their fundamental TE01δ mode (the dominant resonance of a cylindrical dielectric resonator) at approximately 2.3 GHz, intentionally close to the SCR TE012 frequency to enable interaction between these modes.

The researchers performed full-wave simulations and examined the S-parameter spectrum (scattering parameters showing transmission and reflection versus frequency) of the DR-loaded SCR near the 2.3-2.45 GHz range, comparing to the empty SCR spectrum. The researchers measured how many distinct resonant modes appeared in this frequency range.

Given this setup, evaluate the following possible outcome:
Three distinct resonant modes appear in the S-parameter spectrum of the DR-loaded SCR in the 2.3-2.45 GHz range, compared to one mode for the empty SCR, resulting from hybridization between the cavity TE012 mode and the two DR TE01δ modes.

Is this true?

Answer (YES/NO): NO